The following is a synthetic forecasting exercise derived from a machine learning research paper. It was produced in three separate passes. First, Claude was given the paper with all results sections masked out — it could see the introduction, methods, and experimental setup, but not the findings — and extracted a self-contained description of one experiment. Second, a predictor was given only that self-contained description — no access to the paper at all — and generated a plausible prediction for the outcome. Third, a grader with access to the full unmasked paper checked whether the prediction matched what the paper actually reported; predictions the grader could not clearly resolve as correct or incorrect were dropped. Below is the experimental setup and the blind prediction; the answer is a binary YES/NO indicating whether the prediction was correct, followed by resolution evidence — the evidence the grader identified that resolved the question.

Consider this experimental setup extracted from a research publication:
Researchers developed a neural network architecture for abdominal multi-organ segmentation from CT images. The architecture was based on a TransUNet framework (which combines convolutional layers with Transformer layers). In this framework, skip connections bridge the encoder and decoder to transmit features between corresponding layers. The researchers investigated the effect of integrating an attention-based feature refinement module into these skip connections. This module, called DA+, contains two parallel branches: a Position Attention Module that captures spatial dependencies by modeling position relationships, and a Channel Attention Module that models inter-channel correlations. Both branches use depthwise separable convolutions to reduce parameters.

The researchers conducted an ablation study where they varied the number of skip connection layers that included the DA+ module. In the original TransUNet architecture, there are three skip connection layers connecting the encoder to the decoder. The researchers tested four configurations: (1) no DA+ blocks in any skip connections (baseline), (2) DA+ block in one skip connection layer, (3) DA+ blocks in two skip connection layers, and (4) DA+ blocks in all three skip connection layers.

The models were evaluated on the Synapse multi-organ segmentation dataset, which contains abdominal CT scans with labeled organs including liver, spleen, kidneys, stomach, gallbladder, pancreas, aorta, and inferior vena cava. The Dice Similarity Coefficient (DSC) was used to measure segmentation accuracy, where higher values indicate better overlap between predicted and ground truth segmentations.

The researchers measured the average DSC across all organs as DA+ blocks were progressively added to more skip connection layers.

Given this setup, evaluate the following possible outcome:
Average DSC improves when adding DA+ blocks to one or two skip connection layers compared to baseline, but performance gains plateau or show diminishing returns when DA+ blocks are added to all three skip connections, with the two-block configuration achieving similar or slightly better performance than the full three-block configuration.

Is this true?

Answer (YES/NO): NO